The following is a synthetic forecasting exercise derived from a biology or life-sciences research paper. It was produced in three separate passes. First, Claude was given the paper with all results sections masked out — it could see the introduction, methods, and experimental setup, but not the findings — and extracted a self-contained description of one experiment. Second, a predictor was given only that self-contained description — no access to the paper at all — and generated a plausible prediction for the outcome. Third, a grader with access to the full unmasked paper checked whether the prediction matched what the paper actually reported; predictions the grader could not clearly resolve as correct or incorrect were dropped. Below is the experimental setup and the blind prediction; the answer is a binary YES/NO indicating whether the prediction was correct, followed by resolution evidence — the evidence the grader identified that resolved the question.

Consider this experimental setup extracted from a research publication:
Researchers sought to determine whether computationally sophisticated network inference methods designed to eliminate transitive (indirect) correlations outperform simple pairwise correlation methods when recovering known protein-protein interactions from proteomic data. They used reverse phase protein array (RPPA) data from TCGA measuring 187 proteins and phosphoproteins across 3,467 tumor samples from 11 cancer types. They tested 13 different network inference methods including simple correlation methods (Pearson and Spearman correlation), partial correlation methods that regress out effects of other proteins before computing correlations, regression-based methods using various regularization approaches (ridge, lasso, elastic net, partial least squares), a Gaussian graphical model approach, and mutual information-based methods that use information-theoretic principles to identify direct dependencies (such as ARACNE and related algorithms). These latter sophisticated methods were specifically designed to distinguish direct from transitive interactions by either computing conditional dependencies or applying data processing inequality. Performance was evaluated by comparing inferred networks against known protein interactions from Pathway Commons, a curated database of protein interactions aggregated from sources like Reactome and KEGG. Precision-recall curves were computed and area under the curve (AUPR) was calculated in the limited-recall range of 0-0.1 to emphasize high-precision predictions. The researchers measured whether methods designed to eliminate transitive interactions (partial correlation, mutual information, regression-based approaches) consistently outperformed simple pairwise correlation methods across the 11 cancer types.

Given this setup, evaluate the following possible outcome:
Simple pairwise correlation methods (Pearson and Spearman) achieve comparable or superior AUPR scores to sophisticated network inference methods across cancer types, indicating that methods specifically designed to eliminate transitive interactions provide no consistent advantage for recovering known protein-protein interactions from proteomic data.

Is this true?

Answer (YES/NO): NO